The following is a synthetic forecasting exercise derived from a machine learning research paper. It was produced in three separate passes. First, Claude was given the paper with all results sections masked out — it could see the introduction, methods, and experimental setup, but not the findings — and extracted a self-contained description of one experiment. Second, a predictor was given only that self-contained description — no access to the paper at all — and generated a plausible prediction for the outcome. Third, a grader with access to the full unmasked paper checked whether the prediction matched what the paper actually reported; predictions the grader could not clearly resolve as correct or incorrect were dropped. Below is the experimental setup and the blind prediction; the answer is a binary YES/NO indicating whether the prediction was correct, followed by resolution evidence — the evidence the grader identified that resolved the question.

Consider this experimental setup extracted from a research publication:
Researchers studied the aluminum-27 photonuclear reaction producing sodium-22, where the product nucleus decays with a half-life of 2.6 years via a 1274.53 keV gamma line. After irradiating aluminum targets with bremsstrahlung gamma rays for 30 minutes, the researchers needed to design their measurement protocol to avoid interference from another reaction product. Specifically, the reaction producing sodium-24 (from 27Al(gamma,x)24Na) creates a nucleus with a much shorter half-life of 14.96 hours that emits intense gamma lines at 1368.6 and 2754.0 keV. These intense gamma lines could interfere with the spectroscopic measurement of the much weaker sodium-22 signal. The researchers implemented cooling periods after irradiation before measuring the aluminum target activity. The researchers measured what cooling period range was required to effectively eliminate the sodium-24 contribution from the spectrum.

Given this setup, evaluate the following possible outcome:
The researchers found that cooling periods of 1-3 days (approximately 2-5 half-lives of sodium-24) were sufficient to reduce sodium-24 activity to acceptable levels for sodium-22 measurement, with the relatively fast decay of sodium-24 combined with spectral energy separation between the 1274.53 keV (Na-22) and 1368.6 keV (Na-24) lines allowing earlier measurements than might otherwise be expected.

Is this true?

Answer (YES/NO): NO